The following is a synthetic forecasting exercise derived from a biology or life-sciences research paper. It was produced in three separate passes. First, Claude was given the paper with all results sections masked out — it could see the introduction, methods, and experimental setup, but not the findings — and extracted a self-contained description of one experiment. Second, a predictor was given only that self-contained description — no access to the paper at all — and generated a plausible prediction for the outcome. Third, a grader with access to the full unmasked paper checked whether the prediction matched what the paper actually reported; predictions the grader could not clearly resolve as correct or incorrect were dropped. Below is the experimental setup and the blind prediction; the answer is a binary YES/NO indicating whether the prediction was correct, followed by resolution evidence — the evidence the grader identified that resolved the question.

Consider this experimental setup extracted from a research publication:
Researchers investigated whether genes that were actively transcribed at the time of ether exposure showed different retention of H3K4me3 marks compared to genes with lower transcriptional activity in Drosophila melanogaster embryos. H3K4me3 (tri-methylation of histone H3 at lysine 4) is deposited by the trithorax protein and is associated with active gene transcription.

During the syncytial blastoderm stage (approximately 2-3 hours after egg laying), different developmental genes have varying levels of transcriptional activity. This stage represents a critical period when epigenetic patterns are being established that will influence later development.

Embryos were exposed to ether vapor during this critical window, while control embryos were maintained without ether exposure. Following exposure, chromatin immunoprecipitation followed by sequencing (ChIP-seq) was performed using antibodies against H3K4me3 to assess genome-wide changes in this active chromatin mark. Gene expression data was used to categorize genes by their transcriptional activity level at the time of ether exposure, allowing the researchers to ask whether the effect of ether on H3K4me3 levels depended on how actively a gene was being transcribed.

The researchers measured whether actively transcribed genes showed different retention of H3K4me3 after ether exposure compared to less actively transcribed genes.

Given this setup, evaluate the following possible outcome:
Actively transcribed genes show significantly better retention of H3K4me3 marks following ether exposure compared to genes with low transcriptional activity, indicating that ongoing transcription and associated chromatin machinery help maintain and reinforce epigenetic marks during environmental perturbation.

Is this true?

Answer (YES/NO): YES